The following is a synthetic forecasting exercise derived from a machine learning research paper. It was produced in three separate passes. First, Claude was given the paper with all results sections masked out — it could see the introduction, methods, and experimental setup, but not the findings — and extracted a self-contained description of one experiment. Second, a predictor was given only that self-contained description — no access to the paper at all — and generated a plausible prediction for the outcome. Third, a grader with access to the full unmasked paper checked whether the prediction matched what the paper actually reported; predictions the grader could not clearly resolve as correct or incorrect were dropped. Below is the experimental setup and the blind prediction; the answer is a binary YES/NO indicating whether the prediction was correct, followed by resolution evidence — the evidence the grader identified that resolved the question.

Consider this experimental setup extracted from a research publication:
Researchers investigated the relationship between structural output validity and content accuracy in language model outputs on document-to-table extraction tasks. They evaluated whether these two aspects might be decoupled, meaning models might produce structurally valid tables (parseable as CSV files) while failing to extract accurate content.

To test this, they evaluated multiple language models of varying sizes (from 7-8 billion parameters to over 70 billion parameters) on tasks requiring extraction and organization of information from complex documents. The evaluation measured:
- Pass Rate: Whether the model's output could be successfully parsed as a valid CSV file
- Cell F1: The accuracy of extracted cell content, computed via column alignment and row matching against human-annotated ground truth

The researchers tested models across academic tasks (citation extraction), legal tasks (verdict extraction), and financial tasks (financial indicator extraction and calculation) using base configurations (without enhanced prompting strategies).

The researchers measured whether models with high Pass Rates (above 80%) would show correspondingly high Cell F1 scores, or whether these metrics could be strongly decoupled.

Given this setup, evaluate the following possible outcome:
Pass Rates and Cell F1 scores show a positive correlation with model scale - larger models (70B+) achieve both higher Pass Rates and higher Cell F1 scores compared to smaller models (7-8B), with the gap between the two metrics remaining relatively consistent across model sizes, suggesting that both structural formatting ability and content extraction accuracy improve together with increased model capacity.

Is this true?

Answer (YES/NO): NO